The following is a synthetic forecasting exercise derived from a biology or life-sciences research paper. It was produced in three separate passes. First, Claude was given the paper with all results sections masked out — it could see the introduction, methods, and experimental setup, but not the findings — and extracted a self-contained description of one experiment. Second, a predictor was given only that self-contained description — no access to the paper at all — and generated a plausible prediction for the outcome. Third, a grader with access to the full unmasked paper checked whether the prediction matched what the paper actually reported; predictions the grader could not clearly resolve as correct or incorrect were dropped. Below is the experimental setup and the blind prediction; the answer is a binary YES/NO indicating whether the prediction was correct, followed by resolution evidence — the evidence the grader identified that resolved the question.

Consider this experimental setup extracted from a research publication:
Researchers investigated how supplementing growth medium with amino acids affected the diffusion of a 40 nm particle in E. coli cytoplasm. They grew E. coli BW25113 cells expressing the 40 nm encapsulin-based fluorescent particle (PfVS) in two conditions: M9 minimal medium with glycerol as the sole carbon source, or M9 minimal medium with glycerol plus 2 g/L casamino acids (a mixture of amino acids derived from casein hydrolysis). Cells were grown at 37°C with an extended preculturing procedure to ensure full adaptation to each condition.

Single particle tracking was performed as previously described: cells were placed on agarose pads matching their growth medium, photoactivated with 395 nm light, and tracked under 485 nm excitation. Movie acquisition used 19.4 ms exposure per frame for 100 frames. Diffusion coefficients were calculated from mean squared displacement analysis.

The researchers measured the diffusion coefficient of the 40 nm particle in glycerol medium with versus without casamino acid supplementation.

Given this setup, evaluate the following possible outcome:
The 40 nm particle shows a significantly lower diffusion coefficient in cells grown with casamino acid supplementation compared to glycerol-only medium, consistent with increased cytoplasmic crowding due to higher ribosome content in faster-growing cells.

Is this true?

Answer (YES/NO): NO